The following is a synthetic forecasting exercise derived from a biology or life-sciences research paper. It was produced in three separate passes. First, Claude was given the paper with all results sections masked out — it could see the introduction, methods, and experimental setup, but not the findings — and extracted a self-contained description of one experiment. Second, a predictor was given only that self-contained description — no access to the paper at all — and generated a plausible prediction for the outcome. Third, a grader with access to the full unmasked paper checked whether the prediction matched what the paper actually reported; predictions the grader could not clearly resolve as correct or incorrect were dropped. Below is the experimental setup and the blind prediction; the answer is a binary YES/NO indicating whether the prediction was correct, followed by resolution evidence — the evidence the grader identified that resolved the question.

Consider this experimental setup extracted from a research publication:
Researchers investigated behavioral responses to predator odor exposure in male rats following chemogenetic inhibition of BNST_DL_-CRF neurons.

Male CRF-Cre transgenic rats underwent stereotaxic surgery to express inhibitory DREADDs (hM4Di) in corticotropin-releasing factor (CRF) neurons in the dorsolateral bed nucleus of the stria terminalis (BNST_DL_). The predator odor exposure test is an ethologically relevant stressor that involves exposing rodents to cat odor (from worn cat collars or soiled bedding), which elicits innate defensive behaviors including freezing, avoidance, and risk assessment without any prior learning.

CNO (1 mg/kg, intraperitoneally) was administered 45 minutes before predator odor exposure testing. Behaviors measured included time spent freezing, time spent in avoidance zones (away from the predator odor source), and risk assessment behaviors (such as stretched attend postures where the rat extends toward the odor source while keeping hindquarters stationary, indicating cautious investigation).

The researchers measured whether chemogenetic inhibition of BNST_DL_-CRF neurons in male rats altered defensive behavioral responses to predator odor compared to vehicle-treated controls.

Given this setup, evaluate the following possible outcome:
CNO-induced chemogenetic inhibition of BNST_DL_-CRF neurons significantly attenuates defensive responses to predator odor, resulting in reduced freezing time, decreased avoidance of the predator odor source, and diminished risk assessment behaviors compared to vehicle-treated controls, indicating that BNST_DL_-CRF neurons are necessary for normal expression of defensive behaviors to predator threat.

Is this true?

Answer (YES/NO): NO